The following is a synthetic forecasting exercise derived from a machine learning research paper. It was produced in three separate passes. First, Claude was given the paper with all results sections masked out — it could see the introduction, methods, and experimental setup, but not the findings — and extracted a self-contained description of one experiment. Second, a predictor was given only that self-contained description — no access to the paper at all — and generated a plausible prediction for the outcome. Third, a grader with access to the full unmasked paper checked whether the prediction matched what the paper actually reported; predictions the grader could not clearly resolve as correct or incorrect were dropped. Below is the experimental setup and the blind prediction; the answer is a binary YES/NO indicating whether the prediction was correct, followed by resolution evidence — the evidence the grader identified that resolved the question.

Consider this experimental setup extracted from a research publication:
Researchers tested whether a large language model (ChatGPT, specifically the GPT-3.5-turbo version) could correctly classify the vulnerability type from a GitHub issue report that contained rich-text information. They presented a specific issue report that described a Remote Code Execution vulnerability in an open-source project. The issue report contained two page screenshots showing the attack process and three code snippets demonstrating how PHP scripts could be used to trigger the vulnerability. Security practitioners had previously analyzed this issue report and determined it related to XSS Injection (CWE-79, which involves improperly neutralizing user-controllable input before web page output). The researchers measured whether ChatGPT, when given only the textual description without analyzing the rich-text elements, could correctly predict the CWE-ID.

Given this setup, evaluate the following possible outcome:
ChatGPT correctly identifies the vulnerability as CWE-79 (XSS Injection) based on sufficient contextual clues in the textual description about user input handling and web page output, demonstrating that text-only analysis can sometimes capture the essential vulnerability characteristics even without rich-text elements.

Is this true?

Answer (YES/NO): NO